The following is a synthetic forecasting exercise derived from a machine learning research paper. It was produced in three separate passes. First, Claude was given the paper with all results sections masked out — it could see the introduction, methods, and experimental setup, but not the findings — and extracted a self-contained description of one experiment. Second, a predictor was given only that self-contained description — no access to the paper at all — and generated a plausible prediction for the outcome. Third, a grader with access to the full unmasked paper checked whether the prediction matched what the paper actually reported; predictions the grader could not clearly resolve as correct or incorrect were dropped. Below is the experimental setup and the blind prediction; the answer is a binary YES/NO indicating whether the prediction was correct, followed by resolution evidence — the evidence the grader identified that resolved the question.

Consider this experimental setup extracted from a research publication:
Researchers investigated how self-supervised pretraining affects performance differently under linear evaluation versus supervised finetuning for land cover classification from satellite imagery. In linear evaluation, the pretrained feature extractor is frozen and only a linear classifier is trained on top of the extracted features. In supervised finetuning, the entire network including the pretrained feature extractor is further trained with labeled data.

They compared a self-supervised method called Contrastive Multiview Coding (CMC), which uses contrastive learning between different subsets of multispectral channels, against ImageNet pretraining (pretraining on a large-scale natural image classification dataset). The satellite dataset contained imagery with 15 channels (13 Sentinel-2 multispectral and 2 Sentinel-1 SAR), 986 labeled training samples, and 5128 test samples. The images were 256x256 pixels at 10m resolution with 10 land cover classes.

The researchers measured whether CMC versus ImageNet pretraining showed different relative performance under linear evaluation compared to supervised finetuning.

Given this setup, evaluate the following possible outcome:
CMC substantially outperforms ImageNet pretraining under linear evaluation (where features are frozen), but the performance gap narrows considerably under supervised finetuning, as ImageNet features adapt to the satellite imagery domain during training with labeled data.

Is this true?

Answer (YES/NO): NO